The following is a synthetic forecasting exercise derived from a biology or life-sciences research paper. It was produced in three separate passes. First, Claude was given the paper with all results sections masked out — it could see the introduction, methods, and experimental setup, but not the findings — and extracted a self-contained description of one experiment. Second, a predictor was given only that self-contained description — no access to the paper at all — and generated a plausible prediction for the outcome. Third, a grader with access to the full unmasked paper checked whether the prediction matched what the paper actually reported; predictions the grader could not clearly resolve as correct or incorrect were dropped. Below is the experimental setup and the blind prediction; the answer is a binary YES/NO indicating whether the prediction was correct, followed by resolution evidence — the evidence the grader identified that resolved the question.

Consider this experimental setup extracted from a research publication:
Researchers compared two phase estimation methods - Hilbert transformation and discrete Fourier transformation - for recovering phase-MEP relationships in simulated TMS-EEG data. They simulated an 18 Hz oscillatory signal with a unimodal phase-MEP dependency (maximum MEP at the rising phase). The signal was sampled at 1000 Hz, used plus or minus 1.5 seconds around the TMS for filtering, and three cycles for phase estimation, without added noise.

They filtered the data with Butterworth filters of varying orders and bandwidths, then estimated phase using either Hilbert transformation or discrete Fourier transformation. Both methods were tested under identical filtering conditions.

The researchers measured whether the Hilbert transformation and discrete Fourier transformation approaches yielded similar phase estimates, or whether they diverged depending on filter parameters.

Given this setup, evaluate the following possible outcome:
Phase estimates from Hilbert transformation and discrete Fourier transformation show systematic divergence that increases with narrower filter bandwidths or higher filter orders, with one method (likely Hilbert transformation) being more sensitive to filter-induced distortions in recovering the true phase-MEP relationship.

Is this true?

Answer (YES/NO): NO